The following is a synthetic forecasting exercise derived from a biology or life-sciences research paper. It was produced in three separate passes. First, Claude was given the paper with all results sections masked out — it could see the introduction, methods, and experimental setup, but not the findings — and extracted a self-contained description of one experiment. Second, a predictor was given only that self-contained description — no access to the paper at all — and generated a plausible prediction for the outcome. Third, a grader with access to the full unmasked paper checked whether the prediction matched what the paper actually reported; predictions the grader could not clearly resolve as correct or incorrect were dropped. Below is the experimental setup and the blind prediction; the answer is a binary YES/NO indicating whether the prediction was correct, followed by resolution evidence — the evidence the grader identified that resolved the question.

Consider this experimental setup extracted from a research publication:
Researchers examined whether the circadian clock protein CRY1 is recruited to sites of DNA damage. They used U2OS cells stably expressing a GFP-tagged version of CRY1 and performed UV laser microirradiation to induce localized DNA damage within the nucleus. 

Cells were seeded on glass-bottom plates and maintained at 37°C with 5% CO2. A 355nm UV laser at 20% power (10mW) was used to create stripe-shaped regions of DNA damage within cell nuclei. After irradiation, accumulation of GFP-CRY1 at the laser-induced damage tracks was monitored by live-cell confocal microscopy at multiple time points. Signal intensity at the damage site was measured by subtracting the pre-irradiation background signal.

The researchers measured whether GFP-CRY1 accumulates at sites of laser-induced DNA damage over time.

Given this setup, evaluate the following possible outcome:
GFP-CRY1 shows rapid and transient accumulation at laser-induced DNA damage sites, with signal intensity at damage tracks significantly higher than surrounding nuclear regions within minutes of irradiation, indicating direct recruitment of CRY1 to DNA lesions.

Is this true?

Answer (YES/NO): NO